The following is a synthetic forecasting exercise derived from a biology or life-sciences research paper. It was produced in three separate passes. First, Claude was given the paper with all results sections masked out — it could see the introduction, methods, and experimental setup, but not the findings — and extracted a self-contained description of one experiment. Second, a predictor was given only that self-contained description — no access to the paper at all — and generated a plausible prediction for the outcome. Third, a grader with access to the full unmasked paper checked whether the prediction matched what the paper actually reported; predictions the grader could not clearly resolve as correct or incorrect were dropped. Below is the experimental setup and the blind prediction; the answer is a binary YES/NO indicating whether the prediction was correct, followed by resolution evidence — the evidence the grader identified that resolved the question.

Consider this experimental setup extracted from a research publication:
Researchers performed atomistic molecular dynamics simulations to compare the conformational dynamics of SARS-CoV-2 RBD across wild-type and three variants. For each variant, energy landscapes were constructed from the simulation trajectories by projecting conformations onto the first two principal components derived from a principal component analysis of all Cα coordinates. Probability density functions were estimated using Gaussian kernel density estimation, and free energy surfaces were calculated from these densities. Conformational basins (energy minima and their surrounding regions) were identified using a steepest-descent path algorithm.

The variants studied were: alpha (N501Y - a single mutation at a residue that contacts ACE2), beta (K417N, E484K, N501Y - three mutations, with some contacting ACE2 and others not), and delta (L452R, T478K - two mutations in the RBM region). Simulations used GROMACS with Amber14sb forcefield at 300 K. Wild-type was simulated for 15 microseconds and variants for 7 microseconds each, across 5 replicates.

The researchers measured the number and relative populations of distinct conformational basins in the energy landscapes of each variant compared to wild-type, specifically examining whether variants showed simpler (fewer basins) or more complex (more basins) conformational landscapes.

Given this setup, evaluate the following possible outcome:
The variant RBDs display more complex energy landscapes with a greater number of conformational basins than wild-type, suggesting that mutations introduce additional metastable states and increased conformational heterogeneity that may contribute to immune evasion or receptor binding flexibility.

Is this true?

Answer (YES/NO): NO